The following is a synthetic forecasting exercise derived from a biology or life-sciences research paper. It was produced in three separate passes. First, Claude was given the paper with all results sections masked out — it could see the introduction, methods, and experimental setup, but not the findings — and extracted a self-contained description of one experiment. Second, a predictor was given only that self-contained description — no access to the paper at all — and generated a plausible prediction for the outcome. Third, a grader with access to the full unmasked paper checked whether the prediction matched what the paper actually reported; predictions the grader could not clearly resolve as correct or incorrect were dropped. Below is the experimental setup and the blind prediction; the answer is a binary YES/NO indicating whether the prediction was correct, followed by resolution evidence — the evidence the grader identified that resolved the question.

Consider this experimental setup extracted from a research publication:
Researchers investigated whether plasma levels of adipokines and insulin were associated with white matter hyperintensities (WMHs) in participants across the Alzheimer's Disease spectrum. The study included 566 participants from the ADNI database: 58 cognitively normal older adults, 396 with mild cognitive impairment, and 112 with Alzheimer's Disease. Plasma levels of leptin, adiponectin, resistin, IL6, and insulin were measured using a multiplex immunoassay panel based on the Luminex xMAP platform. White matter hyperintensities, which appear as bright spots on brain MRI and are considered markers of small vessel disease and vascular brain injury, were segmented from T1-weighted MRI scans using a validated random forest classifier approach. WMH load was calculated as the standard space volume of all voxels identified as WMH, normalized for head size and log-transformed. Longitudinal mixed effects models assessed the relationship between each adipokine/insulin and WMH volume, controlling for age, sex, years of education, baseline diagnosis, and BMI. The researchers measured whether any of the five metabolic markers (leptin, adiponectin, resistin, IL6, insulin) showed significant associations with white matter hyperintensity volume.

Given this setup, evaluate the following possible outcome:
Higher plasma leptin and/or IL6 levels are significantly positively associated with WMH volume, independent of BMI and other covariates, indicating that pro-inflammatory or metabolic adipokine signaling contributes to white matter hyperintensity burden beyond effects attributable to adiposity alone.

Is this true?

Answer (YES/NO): NO